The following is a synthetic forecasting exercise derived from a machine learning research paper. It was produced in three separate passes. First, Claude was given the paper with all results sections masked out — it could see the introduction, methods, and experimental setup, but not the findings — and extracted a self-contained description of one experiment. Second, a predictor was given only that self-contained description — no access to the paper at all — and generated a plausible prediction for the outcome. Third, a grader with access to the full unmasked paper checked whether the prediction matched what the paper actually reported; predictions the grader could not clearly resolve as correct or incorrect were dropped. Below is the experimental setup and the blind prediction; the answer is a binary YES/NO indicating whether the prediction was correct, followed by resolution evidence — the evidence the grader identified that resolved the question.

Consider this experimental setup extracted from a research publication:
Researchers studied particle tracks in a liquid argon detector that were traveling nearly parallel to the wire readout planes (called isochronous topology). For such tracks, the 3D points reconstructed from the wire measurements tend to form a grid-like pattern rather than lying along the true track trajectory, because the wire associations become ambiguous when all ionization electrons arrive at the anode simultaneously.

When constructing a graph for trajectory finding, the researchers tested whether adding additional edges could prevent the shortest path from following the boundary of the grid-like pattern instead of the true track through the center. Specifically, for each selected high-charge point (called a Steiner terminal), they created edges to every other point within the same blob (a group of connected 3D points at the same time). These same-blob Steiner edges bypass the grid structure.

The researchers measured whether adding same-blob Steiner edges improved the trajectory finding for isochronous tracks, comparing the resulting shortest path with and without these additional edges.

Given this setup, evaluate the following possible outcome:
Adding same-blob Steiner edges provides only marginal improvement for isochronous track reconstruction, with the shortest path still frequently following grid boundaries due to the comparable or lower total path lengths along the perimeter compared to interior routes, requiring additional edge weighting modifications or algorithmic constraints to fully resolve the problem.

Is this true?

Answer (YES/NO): NO